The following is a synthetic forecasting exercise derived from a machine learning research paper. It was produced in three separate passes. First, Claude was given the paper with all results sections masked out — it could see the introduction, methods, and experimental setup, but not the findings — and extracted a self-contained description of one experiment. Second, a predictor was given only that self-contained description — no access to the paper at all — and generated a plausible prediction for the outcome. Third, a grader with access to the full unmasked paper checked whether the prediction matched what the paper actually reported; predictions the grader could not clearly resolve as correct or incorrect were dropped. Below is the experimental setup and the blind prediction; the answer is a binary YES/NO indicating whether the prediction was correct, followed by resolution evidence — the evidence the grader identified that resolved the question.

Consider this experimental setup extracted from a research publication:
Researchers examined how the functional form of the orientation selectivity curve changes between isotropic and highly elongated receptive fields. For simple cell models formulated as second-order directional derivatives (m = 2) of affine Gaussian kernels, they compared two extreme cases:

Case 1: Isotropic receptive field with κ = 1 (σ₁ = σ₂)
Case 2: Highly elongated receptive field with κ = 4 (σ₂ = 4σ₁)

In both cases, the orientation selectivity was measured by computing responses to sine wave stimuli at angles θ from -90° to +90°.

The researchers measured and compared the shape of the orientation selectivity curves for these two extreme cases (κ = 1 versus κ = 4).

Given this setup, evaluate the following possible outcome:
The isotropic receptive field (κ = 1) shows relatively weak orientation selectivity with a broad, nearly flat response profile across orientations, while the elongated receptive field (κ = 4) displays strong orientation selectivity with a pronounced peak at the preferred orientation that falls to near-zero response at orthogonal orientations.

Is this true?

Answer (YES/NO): NO